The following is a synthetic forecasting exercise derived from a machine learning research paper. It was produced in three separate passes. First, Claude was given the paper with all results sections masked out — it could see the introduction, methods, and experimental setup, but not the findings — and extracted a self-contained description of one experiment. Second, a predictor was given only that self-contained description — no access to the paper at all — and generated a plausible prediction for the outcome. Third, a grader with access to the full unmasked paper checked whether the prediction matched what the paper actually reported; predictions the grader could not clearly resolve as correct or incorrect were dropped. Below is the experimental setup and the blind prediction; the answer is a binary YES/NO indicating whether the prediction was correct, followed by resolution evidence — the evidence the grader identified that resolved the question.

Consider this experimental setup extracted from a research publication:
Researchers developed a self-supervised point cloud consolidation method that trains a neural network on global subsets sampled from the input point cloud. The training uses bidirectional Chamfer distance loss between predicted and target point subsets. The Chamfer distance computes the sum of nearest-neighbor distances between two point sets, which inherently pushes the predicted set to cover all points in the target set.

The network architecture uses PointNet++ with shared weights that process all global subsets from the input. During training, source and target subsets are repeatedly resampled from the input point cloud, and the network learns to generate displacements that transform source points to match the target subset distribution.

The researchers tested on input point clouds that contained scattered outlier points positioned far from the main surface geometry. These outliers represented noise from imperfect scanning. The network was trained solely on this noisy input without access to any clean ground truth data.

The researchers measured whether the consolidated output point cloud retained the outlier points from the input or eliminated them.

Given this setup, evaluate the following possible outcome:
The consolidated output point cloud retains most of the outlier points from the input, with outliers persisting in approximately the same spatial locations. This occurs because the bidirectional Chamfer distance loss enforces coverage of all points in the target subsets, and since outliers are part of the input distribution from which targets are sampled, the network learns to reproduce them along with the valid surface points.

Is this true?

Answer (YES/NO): NO